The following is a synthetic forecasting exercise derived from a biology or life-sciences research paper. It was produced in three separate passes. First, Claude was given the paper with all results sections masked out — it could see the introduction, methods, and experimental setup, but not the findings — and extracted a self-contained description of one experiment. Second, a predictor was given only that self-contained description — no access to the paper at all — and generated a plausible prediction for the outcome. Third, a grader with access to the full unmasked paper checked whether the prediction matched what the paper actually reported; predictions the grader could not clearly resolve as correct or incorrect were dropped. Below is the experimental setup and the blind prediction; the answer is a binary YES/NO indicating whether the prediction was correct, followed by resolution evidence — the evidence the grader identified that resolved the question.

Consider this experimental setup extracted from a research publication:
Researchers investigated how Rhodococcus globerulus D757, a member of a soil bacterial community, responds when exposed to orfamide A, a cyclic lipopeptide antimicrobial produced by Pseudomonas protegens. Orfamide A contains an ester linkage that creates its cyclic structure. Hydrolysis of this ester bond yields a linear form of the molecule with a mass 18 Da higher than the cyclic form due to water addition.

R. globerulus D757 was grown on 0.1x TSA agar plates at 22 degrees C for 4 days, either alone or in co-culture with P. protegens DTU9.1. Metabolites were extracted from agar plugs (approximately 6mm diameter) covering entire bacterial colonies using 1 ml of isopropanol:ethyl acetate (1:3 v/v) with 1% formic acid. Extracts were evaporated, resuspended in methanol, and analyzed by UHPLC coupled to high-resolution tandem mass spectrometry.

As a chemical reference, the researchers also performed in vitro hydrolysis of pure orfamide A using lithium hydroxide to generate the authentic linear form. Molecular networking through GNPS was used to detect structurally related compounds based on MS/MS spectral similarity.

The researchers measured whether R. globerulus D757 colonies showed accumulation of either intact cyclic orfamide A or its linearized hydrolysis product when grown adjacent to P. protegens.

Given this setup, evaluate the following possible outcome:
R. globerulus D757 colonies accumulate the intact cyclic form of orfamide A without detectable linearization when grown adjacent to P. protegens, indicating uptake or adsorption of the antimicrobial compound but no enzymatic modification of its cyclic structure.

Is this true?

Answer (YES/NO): NO